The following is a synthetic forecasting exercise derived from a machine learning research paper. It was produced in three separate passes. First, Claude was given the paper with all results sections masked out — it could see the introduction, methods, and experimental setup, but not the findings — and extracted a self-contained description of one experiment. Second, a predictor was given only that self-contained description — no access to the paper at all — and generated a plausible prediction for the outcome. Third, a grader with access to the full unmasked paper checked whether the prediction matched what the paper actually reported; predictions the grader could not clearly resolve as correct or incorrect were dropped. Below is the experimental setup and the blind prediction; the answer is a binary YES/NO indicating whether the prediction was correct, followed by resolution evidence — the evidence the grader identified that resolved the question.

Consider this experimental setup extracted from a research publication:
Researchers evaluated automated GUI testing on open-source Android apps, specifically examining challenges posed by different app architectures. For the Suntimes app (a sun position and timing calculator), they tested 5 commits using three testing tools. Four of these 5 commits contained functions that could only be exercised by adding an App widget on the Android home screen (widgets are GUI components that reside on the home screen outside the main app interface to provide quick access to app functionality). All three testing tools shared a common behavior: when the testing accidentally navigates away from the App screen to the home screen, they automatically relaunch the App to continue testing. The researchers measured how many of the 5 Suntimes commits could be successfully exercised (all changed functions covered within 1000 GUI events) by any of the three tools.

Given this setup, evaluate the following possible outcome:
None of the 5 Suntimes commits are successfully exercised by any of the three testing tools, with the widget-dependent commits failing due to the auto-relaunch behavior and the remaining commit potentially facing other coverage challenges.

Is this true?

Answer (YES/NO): NO